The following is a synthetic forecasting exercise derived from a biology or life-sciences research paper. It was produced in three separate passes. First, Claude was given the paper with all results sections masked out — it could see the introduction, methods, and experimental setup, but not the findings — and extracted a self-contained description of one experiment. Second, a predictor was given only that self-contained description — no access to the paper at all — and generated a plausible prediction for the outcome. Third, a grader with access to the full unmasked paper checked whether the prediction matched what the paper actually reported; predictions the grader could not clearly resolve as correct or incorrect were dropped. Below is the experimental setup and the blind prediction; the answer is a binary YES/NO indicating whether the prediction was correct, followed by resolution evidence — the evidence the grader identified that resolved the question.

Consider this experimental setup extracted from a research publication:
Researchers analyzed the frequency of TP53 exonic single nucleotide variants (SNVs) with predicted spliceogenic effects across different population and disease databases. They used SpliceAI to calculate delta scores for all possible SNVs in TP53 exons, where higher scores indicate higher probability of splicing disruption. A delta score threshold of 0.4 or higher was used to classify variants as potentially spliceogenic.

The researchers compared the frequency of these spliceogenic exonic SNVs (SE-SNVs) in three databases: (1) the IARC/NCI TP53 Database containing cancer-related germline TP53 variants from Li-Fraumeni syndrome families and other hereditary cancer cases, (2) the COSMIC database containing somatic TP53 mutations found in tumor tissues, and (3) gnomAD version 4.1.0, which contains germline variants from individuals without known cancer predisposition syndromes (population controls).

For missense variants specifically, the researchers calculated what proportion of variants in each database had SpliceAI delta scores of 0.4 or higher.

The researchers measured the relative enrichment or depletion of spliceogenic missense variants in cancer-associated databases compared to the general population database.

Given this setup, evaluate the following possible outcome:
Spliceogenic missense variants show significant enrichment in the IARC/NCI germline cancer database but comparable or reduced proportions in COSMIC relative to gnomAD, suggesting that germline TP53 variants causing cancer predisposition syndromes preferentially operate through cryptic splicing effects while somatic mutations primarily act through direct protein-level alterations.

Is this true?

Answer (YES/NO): NO